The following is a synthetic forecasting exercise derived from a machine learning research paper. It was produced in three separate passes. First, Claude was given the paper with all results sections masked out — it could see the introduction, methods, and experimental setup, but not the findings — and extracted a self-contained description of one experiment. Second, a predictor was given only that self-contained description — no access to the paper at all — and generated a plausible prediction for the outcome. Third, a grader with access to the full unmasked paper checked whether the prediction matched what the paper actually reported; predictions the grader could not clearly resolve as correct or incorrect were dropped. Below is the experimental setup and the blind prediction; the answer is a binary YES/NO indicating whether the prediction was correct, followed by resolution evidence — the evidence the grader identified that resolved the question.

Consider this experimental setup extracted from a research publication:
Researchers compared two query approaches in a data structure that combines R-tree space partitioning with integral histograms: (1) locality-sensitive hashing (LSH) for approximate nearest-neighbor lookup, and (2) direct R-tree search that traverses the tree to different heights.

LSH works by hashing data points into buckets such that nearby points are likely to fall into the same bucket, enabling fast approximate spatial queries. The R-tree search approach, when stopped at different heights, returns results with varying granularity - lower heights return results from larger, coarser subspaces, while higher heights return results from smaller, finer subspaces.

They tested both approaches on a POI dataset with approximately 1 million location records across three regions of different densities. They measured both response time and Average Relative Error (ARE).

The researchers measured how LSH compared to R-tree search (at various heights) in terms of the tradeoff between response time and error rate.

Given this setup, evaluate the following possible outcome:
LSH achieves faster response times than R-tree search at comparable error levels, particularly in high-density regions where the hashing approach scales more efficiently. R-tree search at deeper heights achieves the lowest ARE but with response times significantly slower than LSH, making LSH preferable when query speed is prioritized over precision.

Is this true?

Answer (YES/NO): NO